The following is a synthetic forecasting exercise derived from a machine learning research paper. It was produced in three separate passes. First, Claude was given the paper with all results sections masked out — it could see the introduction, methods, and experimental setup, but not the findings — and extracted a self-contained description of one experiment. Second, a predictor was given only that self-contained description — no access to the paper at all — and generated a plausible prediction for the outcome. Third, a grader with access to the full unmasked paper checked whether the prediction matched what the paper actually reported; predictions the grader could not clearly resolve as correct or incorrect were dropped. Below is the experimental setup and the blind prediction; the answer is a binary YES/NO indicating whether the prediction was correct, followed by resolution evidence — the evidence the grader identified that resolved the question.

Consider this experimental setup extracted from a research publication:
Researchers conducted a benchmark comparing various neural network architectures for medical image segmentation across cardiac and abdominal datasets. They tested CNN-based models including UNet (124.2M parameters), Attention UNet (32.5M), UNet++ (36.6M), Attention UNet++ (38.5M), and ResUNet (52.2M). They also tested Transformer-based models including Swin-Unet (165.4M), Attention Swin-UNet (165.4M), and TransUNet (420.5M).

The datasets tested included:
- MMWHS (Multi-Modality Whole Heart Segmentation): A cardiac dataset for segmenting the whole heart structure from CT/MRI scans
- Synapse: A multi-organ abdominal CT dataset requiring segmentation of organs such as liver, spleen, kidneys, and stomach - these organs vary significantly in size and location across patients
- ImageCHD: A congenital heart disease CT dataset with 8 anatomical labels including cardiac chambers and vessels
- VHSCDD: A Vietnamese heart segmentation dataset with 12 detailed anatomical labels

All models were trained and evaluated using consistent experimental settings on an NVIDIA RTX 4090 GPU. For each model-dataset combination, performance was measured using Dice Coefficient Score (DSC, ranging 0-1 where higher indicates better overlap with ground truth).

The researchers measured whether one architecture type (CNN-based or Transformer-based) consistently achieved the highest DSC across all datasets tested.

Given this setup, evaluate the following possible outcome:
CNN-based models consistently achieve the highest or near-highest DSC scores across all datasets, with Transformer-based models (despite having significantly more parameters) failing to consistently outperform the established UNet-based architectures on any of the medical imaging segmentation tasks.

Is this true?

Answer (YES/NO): NO